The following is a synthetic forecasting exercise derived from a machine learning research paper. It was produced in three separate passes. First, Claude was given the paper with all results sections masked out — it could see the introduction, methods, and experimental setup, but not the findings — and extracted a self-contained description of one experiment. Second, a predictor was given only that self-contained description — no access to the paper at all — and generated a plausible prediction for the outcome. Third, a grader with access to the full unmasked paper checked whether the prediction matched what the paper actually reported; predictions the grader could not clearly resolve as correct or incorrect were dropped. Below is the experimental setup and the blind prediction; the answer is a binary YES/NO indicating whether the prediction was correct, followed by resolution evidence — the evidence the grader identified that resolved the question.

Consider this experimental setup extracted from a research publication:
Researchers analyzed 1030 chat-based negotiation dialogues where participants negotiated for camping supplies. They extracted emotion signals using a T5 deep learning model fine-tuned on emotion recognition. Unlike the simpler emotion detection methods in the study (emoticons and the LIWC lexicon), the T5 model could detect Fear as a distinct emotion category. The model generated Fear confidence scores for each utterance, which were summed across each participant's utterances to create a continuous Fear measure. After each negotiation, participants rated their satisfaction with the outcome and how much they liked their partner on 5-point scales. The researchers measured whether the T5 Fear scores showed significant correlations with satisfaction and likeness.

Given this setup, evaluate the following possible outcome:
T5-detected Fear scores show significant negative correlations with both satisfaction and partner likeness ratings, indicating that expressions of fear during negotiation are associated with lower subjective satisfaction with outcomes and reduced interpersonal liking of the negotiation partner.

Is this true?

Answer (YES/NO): YES